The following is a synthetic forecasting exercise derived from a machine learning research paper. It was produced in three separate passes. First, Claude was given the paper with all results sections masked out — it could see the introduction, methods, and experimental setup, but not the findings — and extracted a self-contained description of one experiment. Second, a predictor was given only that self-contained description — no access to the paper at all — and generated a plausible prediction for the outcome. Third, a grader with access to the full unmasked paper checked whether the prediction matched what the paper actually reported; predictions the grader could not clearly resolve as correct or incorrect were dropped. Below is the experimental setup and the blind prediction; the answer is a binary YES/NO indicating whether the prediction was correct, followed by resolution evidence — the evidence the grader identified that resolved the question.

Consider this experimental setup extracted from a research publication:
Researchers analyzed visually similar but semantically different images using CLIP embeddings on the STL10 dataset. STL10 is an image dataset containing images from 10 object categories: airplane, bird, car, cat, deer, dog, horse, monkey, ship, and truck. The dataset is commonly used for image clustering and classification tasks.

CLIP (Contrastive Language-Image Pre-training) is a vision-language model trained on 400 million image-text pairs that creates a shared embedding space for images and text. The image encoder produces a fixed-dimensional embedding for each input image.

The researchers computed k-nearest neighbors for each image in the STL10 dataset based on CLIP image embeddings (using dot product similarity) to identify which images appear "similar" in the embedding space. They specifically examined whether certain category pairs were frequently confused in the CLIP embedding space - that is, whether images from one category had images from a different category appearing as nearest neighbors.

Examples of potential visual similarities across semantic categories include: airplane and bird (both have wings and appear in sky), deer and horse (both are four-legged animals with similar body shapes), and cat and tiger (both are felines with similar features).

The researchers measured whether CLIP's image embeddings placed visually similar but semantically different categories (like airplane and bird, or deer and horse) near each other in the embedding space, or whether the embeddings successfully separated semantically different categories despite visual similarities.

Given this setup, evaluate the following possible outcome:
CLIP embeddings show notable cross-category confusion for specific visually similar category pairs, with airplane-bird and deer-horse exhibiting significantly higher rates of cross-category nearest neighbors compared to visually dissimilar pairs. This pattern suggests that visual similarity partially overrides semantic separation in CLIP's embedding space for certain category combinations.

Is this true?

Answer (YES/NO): YES